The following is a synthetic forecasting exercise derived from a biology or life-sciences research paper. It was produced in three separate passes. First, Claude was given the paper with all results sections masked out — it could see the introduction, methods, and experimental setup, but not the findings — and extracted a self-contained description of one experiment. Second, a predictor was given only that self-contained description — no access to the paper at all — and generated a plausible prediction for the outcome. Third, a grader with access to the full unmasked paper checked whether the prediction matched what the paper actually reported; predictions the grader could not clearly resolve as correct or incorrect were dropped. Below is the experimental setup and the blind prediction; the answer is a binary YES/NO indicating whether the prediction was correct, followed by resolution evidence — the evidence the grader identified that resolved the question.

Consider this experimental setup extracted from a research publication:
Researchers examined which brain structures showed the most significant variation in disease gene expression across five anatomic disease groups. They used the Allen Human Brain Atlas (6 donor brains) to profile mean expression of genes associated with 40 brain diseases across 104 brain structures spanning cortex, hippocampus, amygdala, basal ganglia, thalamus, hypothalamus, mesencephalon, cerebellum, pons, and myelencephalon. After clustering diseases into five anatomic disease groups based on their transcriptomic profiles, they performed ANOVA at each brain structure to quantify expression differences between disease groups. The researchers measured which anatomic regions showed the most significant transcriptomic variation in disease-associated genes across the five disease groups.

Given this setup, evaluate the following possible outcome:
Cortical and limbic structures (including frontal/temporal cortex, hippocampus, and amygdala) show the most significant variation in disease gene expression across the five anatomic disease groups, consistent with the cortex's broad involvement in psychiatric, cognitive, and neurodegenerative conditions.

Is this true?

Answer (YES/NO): NO